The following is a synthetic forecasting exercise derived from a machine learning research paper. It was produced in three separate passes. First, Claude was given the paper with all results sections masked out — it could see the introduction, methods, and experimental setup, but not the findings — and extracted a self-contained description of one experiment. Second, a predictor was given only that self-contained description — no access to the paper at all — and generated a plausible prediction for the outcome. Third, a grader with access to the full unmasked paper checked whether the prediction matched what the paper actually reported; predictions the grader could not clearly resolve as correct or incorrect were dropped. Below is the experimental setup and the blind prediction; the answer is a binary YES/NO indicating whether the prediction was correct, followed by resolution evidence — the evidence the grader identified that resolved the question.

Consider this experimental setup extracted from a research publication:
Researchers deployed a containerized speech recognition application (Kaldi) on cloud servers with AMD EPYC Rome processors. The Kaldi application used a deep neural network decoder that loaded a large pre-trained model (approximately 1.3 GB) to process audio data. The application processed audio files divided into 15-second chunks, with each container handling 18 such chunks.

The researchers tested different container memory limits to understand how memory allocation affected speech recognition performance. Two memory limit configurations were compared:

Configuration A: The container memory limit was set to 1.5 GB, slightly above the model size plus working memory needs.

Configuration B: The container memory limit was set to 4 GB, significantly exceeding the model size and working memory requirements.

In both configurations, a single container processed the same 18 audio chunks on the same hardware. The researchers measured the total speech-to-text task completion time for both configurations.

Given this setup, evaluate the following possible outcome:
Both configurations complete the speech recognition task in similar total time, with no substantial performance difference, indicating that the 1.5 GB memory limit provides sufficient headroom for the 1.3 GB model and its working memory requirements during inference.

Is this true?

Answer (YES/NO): YES